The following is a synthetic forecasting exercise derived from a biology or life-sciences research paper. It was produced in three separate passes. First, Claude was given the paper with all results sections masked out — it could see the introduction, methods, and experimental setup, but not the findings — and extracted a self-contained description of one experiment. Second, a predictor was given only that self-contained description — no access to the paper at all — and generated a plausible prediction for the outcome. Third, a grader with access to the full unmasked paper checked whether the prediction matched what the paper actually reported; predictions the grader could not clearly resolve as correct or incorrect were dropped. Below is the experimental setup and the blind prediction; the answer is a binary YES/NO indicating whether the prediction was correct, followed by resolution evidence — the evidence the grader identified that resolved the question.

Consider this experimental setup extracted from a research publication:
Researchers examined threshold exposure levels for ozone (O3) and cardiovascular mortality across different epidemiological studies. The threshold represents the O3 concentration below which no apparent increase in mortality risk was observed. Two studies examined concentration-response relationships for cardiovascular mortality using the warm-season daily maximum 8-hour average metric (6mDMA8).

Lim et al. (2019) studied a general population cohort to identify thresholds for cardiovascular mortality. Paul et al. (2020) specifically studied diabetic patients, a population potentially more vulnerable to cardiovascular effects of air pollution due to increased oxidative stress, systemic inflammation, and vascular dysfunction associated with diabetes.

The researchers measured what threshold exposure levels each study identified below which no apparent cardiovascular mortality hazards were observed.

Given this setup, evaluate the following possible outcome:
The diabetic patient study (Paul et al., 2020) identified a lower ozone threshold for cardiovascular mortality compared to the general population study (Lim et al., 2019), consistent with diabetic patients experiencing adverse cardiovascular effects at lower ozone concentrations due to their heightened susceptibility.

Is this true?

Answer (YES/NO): YES